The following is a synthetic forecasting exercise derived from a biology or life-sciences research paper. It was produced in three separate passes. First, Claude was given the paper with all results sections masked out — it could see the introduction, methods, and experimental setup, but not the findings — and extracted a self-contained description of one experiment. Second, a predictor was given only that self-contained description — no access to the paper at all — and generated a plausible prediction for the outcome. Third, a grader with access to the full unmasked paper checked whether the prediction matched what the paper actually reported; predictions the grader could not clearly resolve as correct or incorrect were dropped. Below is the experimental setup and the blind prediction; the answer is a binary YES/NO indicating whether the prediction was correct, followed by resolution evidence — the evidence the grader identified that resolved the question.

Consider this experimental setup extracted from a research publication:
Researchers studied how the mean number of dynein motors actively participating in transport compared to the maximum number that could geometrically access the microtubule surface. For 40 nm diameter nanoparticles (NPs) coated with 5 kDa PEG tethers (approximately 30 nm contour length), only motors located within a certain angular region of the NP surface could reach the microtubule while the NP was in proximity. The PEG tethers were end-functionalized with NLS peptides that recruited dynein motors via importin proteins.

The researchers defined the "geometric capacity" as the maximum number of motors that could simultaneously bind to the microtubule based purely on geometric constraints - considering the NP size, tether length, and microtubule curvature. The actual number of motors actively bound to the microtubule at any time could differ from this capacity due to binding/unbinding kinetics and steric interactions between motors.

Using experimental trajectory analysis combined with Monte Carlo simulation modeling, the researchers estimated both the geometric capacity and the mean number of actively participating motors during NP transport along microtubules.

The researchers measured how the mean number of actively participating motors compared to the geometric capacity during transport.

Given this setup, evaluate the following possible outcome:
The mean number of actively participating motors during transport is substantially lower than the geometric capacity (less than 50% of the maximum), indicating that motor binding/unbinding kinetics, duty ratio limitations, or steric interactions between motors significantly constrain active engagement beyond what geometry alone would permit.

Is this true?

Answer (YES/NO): YES